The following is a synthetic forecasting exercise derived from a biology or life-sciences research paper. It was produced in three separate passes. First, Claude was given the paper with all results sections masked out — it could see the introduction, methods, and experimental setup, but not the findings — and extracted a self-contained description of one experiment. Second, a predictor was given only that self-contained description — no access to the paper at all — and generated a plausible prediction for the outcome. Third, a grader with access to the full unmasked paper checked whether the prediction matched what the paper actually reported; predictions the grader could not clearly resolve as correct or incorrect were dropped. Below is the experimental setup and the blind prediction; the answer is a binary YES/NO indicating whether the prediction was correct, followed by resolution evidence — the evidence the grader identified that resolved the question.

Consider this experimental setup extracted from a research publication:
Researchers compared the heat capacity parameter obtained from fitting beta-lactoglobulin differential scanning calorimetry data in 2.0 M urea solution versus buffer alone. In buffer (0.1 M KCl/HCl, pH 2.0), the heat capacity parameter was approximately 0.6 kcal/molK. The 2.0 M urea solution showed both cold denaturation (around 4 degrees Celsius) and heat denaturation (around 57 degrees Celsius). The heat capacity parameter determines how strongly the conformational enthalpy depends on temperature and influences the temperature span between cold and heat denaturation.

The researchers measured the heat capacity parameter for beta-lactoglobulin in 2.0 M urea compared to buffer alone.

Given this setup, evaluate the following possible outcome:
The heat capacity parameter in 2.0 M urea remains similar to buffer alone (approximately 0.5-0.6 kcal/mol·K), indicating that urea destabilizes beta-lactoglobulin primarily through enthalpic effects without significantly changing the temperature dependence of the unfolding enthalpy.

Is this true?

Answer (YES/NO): NO